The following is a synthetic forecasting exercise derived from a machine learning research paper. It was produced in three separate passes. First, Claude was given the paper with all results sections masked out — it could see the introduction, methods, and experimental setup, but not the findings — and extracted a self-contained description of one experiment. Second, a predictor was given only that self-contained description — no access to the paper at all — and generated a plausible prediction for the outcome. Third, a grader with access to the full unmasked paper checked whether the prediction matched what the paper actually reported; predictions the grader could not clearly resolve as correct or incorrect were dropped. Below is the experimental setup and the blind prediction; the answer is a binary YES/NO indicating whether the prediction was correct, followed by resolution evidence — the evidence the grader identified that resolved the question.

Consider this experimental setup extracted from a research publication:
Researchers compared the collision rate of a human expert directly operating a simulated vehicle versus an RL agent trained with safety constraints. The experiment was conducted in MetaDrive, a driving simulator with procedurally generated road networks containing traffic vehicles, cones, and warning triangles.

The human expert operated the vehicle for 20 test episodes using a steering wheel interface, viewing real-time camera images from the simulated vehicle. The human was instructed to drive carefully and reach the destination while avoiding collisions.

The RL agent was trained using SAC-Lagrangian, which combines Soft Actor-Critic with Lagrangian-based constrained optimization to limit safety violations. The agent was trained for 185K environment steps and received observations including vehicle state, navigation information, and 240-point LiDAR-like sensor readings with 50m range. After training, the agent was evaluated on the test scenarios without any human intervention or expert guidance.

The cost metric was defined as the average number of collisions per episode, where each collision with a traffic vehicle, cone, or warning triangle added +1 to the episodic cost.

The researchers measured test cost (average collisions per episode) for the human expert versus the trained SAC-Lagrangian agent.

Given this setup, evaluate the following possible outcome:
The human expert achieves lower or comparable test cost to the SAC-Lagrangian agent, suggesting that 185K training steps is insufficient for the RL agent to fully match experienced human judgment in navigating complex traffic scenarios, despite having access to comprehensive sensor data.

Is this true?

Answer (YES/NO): NO